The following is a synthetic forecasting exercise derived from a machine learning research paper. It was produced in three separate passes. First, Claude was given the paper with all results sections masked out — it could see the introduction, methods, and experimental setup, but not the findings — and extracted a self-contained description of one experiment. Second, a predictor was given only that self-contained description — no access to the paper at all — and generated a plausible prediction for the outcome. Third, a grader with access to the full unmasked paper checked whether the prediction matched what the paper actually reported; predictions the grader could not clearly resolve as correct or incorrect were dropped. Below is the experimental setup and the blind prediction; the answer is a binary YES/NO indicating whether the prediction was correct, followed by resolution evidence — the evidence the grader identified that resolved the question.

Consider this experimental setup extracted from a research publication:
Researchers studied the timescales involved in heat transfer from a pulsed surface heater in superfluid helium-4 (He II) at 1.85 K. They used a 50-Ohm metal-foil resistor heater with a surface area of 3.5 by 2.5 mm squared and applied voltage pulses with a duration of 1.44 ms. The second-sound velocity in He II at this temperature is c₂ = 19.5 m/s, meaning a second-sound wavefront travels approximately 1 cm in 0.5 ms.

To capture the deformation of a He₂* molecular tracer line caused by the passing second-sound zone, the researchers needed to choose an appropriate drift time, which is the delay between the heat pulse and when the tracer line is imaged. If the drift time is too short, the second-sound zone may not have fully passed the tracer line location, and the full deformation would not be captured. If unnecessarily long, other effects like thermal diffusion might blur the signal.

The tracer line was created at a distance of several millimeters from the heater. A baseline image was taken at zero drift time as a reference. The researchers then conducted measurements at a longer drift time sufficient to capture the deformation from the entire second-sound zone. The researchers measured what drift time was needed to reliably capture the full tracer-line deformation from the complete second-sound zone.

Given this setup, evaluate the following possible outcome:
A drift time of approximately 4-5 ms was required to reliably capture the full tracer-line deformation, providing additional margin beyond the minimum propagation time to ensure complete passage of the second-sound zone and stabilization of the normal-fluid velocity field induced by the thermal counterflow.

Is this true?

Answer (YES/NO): NO